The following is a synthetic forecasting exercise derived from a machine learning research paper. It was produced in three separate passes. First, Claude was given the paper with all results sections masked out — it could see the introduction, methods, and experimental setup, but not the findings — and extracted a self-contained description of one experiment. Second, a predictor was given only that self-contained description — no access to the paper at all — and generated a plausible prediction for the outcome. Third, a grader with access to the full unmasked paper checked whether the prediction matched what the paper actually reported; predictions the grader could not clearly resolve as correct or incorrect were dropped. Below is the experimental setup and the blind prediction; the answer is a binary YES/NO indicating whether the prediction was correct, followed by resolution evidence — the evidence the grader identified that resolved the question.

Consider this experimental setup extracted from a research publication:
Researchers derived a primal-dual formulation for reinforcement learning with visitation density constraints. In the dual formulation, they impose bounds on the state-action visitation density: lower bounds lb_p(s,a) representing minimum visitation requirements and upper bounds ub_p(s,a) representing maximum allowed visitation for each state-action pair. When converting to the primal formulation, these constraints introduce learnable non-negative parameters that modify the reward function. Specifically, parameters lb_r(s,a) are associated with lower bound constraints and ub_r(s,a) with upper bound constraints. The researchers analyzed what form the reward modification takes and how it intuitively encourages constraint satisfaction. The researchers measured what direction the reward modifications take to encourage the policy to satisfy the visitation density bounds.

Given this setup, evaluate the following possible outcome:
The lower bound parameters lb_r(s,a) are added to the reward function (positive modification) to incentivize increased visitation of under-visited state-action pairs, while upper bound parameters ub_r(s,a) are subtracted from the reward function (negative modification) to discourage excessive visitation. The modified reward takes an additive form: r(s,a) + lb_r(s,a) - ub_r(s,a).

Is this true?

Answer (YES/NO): YES